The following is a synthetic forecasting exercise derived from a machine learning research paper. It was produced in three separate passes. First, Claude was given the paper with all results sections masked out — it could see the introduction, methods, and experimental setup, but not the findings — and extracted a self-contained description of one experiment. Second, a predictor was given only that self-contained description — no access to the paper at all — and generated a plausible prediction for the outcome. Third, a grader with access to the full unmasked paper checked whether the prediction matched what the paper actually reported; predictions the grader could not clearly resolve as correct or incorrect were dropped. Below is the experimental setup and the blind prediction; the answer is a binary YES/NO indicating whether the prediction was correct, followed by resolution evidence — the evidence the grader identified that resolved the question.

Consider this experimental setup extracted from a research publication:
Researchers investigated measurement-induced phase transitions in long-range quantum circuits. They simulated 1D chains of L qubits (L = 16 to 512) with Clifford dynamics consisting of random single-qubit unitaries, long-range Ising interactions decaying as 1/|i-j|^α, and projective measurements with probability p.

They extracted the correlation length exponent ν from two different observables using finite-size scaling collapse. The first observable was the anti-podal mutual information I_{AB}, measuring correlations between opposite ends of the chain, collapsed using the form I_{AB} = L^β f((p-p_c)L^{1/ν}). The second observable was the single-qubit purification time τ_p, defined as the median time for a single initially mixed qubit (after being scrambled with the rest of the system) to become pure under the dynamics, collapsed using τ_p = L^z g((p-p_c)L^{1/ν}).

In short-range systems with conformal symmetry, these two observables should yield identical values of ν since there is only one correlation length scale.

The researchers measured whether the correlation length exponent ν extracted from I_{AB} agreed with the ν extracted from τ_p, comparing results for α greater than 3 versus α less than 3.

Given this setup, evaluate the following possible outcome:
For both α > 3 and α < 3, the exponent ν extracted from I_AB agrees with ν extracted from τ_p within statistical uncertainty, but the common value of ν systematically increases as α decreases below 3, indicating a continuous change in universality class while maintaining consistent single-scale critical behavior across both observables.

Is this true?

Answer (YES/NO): NO